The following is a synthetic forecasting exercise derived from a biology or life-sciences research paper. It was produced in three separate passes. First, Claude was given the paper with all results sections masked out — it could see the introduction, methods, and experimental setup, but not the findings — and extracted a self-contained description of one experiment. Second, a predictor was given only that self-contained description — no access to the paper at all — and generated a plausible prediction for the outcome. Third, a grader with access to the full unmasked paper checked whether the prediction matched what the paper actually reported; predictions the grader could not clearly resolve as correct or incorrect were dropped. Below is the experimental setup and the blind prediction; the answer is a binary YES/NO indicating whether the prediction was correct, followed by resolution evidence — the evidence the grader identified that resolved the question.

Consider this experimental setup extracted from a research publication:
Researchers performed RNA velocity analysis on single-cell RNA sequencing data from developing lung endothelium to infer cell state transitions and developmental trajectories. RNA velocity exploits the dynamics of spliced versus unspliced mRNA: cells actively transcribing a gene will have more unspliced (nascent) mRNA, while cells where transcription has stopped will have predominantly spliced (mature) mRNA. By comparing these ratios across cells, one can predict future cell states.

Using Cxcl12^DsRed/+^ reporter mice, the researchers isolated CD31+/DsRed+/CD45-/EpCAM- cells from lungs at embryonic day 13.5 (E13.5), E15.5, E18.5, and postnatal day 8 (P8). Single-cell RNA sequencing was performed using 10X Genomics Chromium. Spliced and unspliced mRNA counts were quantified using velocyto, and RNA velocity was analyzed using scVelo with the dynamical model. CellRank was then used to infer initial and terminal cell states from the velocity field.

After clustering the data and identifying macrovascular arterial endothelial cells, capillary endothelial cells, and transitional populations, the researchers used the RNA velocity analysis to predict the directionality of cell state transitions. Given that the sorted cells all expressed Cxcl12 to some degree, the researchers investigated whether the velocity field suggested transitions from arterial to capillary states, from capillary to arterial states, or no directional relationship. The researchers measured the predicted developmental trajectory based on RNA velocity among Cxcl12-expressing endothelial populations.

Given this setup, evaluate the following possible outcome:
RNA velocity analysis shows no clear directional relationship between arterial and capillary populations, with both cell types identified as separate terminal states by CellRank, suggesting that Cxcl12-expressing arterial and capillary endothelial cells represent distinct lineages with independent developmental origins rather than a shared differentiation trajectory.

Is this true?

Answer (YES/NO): NO